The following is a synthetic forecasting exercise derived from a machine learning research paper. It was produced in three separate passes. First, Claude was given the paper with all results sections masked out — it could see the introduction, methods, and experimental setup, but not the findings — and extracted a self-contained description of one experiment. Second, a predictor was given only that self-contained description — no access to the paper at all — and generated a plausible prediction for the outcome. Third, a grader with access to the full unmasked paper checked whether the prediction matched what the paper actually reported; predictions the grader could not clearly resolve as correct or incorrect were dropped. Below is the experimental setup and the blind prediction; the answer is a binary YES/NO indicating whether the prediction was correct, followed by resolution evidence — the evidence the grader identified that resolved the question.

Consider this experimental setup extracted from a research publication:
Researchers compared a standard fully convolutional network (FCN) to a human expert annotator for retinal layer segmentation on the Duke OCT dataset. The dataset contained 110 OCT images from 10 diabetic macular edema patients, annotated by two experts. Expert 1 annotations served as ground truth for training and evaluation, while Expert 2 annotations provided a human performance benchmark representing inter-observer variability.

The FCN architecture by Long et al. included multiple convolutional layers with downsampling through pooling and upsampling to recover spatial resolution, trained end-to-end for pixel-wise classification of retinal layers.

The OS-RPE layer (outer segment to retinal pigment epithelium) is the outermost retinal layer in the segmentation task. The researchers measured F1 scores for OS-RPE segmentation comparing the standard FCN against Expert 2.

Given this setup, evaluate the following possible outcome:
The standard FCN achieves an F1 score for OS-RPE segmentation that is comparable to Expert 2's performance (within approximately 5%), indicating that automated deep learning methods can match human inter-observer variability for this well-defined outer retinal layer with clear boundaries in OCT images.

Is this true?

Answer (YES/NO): YES